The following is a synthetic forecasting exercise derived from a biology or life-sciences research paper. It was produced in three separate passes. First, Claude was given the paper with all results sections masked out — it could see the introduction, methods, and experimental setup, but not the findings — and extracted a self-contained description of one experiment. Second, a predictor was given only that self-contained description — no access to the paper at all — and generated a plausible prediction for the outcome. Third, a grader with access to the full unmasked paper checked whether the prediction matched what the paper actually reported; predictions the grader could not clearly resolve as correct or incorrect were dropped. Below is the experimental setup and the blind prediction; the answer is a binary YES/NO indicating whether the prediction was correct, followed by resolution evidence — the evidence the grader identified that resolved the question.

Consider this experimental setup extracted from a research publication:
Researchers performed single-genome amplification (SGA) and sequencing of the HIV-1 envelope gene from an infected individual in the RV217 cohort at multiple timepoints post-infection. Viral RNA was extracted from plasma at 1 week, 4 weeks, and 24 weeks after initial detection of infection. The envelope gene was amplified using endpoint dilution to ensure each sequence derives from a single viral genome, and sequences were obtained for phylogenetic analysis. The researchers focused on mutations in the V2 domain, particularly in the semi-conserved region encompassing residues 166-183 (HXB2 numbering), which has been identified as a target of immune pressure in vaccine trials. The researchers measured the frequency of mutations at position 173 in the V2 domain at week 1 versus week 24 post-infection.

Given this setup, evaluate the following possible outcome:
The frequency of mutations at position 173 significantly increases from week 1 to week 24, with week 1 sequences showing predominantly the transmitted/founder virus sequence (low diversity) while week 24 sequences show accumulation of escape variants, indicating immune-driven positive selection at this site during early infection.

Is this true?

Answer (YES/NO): YES